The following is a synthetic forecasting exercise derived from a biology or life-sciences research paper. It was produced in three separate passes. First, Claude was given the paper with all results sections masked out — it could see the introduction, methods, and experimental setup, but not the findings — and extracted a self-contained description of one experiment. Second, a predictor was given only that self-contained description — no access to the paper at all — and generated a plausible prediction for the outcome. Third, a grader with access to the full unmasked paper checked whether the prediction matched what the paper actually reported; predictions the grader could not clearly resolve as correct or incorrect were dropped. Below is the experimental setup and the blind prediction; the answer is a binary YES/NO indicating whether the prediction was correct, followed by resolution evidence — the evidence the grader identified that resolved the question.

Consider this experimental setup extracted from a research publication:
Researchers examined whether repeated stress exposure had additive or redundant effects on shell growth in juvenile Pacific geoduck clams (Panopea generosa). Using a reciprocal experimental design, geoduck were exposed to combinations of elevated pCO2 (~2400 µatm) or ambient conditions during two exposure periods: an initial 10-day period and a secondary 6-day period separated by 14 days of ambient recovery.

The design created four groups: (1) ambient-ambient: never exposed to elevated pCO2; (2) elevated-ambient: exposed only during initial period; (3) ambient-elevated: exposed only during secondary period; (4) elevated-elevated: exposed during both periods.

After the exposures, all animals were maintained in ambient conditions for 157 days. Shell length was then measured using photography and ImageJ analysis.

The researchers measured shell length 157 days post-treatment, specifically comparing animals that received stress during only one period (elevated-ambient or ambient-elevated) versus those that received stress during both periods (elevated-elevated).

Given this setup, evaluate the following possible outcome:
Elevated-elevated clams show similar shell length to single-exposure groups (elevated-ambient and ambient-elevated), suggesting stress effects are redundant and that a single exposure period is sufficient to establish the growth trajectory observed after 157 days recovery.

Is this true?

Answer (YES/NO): NO